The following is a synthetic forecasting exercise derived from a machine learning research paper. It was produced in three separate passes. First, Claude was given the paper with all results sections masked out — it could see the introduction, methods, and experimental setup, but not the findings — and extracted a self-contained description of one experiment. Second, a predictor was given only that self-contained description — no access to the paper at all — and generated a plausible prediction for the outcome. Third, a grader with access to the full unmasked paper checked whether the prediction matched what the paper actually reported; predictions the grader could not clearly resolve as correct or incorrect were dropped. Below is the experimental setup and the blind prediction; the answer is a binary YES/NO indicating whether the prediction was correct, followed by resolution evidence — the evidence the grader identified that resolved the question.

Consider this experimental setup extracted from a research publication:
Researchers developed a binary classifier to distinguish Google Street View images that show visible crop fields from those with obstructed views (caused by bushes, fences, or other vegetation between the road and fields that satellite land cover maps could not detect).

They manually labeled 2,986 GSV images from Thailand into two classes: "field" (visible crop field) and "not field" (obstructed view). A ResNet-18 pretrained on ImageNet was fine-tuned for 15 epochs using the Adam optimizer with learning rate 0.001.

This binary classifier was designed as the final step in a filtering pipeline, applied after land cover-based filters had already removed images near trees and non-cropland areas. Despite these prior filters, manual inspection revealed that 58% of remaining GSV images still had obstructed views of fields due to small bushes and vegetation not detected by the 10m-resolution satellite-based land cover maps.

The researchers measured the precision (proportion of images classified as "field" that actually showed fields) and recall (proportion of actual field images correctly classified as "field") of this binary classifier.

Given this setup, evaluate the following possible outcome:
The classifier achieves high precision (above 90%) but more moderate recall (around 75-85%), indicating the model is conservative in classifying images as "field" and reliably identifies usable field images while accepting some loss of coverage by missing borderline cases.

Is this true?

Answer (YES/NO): NO